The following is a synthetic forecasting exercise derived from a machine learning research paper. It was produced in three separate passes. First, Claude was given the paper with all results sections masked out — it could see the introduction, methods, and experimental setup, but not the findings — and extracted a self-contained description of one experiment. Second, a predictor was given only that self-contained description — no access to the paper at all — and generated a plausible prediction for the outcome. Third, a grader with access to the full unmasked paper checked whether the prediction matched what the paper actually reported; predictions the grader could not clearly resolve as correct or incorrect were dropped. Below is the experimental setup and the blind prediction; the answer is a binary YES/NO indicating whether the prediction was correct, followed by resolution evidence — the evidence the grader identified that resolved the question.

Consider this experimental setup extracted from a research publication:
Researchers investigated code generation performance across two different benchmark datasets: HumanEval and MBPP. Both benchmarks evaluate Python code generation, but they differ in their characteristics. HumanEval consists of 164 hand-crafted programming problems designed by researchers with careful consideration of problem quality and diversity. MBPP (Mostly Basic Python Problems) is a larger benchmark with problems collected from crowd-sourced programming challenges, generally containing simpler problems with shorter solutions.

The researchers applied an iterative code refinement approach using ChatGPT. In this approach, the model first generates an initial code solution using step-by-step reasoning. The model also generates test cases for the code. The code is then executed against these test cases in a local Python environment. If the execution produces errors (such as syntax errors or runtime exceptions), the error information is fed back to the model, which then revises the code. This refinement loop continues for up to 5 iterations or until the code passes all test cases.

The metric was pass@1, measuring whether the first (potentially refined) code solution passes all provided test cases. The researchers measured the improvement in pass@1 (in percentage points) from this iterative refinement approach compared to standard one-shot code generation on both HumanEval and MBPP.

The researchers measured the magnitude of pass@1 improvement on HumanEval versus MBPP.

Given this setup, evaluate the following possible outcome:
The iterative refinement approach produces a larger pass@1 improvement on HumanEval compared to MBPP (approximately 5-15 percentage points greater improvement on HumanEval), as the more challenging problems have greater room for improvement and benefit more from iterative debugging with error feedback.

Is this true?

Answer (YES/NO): NO